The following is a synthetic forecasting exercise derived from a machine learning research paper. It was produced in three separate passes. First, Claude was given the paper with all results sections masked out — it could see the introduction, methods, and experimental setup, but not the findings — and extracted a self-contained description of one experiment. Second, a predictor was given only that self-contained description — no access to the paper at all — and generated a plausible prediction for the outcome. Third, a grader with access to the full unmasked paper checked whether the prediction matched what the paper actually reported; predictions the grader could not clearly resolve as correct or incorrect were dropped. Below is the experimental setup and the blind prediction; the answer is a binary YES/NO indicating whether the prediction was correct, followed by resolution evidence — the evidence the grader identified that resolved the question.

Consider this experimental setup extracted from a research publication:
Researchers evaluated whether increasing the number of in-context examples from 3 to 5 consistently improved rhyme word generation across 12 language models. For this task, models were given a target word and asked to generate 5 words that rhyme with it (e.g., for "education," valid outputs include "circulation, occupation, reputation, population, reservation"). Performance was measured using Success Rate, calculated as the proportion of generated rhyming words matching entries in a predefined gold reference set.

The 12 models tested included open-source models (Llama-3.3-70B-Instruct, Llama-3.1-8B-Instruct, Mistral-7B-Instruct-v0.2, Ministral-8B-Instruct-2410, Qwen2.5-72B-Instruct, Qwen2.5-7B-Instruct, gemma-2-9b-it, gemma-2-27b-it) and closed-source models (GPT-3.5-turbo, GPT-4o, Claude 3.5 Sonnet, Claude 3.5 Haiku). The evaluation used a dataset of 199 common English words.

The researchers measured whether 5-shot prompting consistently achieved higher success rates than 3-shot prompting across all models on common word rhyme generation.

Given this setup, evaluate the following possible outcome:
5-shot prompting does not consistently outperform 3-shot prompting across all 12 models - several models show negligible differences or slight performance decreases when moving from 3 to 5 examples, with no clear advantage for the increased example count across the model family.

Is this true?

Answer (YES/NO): YES